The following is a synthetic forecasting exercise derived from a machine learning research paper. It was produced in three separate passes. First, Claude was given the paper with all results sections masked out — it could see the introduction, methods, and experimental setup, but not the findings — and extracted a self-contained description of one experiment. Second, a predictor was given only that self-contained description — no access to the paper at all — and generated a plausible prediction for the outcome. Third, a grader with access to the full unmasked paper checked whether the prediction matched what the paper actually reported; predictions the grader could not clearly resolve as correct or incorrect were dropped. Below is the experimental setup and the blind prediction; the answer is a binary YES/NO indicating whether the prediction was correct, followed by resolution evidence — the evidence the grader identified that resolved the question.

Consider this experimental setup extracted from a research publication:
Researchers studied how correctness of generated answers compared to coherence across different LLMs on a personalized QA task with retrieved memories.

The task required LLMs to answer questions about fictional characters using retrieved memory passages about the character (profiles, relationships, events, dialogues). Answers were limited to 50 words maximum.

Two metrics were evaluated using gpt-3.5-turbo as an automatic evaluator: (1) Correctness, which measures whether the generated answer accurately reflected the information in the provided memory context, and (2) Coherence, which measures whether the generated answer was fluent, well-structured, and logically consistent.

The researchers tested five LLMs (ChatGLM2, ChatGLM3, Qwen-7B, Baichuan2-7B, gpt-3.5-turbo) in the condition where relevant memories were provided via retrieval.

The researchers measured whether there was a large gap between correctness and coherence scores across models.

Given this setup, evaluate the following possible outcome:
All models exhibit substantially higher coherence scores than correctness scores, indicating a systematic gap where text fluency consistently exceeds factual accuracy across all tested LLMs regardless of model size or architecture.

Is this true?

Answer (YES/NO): YES